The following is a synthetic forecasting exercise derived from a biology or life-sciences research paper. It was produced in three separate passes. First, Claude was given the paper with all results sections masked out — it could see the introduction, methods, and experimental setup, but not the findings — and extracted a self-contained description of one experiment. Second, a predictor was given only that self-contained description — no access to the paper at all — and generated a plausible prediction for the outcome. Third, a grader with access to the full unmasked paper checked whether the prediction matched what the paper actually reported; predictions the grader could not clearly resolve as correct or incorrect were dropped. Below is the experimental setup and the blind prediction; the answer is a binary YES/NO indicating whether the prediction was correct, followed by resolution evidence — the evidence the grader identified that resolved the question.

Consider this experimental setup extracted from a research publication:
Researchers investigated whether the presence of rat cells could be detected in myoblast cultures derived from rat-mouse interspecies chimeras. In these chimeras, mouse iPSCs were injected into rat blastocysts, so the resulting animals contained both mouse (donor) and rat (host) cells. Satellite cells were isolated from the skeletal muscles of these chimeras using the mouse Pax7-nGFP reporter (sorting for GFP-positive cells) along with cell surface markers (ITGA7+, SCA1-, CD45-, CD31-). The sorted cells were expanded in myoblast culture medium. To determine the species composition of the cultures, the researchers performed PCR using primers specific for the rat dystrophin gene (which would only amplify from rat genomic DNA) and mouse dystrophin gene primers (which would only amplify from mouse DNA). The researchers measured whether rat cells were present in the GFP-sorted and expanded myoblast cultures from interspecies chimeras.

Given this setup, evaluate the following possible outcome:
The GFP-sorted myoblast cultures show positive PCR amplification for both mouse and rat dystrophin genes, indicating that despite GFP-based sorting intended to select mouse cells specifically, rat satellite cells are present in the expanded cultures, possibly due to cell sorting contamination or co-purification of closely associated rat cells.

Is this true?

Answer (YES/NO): NO